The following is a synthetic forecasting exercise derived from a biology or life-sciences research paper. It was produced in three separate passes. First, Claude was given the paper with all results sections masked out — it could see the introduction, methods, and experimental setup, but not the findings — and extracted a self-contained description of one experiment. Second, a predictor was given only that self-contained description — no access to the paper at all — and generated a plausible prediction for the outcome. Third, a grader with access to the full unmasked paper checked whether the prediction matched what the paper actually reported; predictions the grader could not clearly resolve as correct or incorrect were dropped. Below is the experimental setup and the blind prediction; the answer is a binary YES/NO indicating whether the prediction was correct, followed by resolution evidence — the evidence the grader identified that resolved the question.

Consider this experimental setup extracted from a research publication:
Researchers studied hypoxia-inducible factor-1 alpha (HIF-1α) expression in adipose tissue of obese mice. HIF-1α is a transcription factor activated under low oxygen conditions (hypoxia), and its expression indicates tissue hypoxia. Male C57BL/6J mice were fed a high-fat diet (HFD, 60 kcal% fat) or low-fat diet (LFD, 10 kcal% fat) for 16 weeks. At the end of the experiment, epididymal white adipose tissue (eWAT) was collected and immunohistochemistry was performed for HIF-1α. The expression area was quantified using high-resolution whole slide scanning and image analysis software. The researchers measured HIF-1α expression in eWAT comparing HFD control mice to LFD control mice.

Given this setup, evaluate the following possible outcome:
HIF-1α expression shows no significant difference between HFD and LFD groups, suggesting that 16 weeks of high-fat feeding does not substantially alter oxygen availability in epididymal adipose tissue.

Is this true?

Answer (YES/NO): NO